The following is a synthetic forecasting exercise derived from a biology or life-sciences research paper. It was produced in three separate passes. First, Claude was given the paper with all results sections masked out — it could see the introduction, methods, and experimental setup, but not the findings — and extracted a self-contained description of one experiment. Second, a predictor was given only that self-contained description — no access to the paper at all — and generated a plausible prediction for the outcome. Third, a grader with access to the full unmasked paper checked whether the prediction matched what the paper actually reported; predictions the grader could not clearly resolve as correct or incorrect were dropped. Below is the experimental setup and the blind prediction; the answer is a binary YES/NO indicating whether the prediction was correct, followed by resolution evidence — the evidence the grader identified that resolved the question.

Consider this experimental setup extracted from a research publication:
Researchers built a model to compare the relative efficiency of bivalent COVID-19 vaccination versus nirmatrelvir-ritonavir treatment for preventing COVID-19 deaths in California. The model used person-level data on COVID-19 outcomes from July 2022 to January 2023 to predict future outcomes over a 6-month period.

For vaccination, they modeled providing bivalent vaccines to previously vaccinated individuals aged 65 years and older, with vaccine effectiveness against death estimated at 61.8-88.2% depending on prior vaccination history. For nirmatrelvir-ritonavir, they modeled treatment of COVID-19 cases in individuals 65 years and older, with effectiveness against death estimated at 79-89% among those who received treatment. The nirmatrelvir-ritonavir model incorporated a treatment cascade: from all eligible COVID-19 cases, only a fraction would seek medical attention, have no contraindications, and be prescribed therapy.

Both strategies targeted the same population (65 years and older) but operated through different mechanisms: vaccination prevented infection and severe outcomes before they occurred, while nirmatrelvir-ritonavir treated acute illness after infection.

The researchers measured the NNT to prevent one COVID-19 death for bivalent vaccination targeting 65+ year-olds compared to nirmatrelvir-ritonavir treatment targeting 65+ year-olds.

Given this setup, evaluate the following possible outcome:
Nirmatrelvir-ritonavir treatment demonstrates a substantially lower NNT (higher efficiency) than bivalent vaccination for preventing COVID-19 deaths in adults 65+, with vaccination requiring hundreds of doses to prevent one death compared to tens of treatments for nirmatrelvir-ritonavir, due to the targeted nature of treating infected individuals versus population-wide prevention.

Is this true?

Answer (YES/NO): NO